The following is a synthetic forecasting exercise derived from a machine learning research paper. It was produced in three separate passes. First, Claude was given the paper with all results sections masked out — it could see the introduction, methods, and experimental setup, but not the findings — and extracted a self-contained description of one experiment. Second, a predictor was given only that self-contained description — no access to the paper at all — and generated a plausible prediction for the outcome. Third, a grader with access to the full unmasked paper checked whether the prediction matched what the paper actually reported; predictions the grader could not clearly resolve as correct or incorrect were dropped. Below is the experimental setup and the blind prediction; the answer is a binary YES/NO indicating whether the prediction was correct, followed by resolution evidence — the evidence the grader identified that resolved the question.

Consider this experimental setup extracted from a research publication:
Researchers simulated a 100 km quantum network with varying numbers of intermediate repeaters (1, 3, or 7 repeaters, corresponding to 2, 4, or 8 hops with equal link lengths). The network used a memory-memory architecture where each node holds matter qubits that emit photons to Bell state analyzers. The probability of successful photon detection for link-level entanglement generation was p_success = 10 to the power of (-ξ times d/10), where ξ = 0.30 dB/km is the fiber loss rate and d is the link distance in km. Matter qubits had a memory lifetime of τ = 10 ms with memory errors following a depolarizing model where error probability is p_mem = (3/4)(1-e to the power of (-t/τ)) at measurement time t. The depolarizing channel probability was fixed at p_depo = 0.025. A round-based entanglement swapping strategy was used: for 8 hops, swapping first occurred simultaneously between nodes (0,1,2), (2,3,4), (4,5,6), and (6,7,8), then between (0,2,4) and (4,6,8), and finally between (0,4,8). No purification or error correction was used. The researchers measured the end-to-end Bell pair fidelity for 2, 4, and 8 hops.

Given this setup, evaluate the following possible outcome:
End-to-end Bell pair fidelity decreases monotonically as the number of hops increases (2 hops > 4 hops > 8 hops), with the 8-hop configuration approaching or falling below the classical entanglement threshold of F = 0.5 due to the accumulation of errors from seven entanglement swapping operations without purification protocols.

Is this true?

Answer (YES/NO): NO